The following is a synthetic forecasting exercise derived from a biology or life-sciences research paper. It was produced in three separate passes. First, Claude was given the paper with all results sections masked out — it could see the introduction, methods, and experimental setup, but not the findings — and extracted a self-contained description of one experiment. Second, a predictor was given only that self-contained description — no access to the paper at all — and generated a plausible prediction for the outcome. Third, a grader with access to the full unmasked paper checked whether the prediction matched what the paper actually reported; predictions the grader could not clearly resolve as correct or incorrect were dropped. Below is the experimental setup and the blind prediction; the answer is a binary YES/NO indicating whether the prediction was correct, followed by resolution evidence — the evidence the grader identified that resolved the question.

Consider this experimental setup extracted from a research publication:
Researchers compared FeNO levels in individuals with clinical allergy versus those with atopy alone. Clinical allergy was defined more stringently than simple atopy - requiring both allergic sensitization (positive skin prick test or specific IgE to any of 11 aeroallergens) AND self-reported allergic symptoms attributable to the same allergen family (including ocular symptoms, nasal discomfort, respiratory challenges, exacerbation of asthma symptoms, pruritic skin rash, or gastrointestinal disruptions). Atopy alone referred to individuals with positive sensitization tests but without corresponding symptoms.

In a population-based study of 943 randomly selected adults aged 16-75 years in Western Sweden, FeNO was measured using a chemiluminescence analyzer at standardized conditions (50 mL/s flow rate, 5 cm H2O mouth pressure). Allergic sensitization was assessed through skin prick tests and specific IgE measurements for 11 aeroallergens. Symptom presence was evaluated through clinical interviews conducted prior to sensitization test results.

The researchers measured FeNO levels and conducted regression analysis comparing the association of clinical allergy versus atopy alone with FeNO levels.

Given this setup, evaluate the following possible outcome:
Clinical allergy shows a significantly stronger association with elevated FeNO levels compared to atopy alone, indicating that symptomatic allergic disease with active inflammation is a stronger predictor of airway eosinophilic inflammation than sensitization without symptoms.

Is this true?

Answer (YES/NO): YES